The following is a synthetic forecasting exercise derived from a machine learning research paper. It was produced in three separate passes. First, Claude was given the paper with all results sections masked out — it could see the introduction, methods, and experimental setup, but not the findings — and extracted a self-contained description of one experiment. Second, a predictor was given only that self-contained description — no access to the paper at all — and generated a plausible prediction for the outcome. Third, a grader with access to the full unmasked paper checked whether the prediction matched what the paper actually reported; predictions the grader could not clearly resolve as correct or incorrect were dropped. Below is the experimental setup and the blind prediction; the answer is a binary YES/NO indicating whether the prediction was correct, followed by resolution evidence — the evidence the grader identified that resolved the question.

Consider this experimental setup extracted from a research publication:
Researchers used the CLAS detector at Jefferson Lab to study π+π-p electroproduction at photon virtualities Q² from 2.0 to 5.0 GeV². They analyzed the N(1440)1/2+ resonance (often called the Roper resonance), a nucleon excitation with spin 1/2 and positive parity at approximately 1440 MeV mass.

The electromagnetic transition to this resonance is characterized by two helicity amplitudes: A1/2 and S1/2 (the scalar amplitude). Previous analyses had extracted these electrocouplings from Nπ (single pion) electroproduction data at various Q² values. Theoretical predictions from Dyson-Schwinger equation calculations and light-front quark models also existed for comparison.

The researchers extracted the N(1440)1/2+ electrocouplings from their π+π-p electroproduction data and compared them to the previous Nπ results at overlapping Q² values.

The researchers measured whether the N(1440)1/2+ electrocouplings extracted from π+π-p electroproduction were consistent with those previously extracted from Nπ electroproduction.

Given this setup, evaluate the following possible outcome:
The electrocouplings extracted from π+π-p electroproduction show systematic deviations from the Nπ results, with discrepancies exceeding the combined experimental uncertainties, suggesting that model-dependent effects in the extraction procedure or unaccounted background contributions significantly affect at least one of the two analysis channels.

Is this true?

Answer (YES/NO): NO